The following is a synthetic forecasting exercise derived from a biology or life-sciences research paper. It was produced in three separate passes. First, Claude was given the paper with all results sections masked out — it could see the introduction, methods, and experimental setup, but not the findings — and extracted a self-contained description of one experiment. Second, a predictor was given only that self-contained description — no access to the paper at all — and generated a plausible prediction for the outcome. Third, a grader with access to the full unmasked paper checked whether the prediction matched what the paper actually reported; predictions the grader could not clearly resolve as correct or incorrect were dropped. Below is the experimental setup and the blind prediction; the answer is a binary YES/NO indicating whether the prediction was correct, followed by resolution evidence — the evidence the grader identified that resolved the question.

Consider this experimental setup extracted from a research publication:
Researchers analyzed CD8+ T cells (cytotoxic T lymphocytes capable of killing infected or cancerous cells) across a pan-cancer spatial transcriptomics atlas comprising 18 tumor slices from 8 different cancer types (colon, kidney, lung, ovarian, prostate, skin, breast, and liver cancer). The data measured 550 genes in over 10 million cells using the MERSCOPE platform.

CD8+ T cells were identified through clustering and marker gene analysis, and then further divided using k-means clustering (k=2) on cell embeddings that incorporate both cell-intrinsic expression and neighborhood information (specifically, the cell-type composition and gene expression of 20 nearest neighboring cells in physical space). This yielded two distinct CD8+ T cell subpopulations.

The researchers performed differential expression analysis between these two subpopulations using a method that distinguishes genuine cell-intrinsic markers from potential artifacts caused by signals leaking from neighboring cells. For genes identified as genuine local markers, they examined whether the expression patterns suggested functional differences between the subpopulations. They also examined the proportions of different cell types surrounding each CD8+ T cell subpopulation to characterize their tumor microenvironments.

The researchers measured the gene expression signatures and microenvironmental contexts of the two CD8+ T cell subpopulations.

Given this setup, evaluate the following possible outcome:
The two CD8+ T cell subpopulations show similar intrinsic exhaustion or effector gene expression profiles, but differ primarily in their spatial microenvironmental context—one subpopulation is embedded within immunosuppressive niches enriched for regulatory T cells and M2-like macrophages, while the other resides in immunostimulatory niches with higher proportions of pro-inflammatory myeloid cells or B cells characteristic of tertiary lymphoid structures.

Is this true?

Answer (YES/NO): NO